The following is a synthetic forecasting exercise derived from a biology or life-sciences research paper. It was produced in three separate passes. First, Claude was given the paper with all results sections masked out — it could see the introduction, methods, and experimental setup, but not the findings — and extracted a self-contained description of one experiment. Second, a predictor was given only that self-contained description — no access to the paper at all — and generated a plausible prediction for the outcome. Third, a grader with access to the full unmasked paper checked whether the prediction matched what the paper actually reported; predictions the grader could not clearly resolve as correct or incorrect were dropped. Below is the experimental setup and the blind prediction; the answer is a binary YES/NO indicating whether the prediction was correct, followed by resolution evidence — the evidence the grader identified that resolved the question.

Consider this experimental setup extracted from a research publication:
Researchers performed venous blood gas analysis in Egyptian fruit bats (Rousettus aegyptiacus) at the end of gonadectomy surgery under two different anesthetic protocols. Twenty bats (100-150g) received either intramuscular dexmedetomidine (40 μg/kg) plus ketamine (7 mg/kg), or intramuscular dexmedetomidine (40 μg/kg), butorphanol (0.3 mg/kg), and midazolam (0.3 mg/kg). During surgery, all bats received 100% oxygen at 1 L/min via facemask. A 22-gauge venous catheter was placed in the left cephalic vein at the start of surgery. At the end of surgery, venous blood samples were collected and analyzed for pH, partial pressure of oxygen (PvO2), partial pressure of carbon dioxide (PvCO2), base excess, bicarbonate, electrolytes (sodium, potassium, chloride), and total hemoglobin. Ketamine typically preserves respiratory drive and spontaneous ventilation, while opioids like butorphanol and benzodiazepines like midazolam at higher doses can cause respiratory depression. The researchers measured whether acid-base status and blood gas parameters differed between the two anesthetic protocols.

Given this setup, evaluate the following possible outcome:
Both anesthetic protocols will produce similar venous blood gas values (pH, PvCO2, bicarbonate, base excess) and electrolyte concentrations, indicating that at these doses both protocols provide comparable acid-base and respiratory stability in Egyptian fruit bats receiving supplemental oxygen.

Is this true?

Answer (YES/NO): NO